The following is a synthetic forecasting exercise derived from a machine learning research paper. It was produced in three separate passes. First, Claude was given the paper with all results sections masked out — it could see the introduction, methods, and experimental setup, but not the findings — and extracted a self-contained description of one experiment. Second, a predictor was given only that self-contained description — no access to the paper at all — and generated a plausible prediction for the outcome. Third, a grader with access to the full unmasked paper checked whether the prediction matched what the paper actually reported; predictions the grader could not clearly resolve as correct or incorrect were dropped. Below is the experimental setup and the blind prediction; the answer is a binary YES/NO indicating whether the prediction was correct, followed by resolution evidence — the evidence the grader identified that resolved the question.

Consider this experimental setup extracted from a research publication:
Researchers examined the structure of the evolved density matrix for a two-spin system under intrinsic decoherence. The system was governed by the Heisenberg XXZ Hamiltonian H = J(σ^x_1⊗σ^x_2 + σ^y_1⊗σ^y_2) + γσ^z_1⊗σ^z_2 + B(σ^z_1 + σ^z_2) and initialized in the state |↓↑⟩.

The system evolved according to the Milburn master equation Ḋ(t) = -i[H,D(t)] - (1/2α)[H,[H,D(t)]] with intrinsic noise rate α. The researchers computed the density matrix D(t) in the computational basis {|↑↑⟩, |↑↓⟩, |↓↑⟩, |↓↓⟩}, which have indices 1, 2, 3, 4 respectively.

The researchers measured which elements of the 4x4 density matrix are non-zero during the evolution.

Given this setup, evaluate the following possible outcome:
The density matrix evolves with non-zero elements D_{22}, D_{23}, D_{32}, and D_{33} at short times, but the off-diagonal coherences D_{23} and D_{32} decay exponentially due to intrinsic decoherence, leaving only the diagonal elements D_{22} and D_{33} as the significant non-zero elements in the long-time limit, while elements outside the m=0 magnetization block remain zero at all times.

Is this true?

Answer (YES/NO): YES